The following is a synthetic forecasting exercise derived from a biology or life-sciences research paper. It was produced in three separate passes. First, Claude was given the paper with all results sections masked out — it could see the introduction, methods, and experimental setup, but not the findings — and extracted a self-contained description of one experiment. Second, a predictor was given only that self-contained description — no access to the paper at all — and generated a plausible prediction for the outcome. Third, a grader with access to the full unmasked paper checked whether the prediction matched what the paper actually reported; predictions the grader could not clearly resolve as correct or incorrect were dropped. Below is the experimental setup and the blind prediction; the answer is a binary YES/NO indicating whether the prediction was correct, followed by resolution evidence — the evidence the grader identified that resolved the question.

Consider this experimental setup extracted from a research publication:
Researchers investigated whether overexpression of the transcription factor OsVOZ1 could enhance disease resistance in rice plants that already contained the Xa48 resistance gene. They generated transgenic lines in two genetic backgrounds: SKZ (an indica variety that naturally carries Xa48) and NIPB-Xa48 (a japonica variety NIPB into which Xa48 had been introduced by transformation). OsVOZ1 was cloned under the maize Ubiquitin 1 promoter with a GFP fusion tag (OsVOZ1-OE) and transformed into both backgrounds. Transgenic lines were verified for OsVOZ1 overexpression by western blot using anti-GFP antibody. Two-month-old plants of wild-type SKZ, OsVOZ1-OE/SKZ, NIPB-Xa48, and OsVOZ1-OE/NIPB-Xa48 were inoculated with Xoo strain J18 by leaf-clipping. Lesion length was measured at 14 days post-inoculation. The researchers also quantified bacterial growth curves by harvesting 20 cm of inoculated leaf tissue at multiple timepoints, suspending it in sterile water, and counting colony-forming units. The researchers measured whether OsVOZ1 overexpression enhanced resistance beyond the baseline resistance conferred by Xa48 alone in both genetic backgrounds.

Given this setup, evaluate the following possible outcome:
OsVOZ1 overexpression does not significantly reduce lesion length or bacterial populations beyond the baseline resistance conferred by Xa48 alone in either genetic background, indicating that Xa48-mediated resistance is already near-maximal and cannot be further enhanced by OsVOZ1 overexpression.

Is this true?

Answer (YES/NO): NO